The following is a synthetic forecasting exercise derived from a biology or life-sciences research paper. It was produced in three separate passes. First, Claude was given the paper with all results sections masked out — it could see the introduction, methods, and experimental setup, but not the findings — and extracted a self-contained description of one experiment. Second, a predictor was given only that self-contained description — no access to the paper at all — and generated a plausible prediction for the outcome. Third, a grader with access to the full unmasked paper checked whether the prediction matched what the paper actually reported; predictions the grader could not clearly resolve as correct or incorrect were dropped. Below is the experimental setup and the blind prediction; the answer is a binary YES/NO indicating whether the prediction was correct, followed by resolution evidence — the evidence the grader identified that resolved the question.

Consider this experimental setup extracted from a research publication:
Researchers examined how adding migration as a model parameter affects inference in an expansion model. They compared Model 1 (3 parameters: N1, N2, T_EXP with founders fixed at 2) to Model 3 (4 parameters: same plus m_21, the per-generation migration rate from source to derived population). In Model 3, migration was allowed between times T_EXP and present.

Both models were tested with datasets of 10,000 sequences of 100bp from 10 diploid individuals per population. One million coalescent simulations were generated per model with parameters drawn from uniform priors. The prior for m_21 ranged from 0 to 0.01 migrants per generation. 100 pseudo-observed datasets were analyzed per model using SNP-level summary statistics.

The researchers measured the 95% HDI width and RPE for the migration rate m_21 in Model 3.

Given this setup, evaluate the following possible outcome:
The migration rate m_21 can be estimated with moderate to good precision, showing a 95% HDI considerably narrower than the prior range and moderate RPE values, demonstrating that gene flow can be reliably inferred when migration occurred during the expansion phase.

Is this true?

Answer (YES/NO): NO